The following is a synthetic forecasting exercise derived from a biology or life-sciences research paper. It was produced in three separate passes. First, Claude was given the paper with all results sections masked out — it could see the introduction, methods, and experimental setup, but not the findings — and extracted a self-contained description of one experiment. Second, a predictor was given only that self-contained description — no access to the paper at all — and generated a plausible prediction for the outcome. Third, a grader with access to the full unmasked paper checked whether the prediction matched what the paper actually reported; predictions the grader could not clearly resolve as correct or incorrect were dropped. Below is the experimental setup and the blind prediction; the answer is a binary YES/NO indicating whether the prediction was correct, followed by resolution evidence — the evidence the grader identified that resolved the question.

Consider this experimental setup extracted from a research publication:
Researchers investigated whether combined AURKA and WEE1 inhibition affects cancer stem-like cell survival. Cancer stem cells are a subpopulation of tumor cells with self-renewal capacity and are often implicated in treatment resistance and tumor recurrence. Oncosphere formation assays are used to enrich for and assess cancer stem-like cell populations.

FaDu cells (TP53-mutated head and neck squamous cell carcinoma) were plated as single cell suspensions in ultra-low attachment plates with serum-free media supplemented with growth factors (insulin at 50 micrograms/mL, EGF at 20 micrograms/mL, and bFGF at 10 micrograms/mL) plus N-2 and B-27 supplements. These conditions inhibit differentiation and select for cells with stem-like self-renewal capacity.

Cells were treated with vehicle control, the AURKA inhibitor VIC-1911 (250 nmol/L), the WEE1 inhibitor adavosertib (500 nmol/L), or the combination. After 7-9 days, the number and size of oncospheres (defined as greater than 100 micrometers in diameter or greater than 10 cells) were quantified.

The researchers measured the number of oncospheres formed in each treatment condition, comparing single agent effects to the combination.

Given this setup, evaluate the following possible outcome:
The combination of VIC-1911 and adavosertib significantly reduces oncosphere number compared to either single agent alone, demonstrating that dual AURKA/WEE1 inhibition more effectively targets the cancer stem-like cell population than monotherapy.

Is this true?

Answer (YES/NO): YES